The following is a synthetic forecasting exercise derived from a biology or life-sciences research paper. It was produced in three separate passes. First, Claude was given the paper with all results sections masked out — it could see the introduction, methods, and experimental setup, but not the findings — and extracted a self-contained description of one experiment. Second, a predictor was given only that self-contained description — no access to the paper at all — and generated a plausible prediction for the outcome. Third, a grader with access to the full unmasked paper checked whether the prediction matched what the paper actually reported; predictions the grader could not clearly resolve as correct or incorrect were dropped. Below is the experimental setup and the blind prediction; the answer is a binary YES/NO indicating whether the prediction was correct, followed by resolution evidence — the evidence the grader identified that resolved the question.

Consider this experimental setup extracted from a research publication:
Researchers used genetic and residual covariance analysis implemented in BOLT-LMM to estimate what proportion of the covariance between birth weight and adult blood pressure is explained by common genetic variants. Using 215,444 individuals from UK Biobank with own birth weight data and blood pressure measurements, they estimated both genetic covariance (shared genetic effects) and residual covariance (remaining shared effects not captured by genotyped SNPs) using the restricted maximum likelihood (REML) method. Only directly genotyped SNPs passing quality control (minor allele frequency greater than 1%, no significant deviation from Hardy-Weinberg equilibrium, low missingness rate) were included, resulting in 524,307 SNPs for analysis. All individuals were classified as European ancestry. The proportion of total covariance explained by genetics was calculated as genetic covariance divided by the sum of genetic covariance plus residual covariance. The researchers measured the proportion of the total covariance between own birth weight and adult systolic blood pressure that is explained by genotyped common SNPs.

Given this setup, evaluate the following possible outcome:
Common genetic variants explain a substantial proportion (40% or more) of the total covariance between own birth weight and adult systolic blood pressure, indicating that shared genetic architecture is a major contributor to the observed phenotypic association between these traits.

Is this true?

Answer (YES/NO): YES